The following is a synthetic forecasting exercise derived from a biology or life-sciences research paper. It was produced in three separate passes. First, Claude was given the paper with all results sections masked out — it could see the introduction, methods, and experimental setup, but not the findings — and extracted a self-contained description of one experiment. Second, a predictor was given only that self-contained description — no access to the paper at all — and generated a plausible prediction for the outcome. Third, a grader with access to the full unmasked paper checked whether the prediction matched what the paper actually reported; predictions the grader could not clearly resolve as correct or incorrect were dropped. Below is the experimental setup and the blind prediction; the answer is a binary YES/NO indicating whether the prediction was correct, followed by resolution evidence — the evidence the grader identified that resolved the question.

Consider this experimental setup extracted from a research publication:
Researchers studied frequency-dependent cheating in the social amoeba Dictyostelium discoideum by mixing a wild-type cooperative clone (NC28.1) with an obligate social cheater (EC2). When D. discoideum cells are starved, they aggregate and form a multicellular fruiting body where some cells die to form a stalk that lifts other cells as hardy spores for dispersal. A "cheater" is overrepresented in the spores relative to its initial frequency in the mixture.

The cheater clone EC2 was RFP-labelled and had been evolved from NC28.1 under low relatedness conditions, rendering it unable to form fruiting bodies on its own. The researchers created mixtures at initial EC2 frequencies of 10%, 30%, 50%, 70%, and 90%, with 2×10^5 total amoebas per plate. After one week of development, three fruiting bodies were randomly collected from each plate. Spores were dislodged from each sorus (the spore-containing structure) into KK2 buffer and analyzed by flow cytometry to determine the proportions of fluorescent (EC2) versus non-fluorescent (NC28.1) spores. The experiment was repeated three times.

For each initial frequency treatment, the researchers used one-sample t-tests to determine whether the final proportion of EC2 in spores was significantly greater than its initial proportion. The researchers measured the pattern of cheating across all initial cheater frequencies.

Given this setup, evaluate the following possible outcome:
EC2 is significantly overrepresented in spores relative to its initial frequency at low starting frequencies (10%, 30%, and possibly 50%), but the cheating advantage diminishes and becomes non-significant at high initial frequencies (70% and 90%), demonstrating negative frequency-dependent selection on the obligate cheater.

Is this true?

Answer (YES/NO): NO